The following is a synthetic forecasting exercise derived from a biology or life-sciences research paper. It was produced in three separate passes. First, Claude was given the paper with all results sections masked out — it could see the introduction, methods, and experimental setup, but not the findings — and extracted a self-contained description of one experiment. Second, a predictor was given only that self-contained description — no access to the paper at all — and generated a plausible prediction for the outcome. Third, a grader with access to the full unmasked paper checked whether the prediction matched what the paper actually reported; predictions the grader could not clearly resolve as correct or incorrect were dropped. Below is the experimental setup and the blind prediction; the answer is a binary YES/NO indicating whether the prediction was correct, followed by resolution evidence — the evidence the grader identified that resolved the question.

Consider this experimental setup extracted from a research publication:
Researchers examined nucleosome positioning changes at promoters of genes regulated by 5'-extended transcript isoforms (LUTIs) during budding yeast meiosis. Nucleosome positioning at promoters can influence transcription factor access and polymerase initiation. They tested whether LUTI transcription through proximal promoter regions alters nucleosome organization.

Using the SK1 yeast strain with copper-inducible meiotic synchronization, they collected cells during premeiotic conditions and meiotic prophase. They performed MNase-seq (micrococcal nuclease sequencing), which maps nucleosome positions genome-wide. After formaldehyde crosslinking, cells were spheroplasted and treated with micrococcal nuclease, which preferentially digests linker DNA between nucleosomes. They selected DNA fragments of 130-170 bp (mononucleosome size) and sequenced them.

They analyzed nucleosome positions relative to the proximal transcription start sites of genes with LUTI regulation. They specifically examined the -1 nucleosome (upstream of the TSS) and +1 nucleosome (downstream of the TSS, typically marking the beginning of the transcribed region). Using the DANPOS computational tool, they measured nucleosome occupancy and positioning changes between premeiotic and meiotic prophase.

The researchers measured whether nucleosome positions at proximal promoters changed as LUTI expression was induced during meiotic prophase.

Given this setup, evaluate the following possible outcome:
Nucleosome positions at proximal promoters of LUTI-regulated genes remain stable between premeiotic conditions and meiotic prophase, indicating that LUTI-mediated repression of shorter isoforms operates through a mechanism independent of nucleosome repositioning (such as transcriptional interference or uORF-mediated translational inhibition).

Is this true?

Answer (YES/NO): NO